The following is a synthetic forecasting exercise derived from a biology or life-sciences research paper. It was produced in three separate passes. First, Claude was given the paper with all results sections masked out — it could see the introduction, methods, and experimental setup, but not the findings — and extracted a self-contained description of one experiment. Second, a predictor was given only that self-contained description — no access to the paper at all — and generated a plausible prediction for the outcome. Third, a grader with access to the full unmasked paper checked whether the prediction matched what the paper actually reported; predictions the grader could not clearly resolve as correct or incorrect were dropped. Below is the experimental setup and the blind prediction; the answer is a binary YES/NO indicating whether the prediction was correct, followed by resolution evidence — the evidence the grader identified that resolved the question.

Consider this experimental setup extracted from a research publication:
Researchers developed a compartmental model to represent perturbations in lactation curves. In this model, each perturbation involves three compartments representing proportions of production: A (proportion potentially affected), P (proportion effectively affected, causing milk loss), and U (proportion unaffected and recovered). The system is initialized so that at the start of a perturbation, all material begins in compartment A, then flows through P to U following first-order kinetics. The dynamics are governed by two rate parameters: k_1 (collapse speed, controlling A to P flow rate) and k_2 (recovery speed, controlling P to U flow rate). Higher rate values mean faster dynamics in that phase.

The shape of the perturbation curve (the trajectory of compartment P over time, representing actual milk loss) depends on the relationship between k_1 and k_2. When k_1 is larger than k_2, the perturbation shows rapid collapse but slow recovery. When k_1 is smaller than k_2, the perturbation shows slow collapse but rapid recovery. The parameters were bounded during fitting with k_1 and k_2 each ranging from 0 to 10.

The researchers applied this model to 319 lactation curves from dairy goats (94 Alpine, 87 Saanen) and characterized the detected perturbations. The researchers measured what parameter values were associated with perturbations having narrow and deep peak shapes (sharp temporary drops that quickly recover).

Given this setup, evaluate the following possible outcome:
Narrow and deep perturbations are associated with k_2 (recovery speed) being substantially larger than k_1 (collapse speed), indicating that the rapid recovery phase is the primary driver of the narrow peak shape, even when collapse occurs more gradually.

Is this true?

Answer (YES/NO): NO